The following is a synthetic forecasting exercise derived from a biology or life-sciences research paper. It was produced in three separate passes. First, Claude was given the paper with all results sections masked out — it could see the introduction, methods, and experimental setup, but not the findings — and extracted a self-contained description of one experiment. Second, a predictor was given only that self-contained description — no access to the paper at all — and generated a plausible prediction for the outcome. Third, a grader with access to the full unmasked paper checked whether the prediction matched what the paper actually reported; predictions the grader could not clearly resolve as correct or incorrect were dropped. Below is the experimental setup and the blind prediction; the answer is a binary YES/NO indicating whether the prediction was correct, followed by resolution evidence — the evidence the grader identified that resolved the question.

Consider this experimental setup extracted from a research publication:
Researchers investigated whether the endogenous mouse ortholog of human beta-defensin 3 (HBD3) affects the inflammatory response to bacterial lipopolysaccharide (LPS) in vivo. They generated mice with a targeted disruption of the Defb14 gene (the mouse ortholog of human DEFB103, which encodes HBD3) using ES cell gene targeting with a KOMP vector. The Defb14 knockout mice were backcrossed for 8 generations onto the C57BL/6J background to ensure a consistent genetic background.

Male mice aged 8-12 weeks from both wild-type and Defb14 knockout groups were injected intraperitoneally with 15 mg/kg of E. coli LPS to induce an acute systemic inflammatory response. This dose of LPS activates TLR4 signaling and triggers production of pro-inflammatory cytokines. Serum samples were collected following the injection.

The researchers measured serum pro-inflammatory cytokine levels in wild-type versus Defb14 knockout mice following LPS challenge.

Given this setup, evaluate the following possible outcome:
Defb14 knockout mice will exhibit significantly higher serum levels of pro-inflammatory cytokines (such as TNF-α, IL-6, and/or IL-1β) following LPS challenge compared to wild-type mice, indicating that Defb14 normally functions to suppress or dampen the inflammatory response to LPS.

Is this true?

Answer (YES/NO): YES